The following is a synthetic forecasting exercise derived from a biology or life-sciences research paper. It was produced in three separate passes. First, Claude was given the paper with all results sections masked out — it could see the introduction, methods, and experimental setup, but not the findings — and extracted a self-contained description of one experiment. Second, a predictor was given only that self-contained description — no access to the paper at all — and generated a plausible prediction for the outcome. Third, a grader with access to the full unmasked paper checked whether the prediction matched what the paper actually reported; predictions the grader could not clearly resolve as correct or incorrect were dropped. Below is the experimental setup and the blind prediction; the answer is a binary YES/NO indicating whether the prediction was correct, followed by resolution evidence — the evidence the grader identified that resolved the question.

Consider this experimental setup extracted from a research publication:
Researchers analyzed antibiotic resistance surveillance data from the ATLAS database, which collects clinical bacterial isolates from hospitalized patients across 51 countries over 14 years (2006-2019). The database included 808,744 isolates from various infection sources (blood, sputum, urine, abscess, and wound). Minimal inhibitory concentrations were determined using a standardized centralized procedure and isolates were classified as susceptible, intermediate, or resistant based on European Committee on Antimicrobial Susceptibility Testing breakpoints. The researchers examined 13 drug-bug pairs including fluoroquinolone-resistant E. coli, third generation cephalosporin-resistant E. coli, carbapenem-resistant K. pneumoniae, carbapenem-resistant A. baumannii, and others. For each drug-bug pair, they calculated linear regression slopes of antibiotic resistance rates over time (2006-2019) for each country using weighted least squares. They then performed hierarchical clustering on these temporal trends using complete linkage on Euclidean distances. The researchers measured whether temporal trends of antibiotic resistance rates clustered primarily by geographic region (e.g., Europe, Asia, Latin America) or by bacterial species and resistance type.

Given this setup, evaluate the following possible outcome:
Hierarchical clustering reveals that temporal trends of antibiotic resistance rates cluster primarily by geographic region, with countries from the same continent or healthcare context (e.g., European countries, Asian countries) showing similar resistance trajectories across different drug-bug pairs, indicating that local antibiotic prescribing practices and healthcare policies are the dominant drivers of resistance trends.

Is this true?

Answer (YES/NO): NO